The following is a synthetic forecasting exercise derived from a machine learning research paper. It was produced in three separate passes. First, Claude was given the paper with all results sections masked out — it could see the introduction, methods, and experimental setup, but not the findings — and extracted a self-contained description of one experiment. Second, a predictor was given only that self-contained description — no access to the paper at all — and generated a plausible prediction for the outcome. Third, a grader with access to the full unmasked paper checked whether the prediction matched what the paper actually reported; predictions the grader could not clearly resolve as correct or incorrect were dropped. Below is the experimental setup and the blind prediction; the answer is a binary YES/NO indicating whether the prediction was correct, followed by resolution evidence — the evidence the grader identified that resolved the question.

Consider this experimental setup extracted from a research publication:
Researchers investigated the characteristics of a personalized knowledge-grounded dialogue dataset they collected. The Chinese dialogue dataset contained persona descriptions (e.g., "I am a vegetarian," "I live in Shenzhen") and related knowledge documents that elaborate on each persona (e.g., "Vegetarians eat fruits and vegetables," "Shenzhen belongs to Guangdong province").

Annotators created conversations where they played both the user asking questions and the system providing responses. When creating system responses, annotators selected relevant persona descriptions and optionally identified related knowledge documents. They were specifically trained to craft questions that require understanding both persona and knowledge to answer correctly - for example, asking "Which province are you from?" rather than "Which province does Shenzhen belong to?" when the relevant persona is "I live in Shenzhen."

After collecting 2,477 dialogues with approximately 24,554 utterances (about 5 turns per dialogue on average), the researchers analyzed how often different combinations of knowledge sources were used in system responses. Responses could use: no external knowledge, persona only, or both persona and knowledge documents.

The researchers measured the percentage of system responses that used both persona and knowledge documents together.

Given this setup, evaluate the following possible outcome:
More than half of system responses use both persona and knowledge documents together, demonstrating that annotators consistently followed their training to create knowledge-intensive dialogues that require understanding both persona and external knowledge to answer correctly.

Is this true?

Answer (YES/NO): YES